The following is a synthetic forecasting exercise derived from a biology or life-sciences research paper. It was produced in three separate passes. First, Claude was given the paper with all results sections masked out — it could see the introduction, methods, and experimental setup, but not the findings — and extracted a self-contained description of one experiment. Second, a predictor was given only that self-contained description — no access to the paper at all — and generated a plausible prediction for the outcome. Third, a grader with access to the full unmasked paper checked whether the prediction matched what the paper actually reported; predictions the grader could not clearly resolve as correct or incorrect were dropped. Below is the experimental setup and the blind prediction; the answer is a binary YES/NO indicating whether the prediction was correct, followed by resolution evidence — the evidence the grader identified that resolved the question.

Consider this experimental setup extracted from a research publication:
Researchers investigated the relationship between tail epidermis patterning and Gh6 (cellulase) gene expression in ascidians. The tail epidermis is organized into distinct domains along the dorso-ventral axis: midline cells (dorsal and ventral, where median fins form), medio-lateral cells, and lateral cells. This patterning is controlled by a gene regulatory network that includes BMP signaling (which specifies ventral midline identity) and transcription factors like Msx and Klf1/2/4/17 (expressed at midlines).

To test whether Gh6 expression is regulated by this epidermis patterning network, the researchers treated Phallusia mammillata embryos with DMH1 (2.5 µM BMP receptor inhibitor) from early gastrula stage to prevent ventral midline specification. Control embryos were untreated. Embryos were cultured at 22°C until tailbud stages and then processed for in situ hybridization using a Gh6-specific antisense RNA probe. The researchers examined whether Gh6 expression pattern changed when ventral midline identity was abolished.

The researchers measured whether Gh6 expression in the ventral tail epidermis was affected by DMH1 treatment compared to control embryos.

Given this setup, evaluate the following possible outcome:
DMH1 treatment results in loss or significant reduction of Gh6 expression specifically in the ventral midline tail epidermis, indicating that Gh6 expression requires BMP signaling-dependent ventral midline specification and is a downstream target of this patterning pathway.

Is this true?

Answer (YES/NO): NO